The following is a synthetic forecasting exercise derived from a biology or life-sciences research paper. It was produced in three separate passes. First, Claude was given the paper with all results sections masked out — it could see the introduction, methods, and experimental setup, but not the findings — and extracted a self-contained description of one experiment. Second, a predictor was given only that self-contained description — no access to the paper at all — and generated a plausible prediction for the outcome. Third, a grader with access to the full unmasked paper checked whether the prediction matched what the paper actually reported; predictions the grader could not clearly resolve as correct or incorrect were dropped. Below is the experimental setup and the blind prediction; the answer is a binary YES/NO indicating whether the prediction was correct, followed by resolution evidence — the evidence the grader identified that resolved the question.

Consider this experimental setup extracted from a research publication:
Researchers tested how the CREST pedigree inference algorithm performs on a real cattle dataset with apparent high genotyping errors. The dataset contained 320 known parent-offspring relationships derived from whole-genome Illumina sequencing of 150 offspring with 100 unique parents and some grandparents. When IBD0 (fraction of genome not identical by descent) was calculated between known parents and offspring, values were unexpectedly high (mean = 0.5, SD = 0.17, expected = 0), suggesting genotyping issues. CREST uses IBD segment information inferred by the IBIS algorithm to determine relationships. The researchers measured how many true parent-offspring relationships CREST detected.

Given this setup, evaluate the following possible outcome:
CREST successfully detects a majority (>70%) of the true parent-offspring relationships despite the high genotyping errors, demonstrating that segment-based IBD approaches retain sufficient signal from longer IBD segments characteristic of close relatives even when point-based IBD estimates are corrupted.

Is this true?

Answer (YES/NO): NO